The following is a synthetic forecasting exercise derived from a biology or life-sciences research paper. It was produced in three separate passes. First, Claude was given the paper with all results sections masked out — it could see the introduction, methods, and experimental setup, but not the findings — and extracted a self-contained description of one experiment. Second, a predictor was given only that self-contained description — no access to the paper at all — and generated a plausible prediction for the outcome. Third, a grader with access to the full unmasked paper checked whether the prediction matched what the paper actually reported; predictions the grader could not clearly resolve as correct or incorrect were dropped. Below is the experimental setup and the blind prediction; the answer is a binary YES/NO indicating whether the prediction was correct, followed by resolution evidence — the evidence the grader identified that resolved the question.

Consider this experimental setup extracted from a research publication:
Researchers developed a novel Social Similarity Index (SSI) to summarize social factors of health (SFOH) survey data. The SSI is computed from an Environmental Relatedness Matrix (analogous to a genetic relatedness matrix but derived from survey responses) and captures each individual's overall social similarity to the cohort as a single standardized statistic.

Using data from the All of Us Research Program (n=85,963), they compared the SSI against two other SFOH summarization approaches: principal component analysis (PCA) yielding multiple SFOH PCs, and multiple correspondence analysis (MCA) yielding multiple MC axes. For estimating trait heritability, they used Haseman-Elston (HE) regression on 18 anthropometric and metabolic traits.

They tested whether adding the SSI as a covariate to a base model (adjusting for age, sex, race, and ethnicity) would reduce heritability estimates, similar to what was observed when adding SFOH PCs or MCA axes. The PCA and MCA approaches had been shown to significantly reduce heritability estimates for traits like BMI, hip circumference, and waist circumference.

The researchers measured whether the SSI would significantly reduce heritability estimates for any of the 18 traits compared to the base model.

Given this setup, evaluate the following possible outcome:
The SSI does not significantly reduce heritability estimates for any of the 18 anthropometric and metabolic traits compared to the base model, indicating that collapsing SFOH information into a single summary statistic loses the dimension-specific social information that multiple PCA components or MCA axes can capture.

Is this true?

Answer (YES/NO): YES